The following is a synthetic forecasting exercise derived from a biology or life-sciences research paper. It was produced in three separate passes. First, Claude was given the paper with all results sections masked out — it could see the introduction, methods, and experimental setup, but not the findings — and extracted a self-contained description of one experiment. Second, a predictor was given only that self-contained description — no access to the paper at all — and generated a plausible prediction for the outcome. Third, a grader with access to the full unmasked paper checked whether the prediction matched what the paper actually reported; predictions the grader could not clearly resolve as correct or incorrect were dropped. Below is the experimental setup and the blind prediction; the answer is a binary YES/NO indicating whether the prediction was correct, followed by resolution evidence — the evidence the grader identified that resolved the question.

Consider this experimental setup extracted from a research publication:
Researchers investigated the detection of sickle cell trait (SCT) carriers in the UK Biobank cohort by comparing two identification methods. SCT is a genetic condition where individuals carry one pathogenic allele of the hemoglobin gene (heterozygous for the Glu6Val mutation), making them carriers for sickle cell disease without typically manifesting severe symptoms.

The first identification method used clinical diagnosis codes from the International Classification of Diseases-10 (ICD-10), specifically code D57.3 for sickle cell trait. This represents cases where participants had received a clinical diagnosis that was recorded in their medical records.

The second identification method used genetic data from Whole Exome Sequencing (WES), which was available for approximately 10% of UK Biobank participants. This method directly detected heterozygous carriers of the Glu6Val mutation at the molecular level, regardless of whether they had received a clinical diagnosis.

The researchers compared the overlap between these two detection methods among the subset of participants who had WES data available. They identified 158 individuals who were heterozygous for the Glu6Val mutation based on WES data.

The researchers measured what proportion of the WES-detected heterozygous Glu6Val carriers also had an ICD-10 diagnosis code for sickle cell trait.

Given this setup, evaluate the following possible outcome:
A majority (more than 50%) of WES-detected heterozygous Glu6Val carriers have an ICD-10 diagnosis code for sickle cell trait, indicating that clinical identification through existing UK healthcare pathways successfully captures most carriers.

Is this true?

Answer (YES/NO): NO